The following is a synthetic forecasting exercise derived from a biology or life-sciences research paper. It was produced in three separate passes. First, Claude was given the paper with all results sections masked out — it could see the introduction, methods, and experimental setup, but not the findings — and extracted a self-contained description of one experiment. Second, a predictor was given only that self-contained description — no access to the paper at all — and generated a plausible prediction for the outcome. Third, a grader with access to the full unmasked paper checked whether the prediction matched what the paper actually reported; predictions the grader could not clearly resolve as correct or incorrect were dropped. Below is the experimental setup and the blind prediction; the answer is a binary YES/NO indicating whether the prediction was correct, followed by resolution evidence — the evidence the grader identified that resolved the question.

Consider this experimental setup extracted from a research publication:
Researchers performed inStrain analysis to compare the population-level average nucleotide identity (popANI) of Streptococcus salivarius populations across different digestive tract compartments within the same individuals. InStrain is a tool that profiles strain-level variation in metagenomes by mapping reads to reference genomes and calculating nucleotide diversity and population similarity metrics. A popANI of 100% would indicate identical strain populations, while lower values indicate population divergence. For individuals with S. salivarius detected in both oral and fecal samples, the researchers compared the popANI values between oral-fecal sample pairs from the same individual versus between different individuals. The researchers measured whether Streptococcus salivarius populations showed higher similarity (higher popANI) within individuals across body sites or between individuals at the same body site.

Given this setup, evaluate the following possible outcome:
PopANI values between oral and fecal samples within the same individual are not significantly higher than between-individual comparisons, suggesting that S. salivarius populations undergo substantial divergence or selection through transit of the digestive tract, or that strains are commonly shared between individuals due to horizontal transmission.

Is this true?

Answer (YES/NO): NO